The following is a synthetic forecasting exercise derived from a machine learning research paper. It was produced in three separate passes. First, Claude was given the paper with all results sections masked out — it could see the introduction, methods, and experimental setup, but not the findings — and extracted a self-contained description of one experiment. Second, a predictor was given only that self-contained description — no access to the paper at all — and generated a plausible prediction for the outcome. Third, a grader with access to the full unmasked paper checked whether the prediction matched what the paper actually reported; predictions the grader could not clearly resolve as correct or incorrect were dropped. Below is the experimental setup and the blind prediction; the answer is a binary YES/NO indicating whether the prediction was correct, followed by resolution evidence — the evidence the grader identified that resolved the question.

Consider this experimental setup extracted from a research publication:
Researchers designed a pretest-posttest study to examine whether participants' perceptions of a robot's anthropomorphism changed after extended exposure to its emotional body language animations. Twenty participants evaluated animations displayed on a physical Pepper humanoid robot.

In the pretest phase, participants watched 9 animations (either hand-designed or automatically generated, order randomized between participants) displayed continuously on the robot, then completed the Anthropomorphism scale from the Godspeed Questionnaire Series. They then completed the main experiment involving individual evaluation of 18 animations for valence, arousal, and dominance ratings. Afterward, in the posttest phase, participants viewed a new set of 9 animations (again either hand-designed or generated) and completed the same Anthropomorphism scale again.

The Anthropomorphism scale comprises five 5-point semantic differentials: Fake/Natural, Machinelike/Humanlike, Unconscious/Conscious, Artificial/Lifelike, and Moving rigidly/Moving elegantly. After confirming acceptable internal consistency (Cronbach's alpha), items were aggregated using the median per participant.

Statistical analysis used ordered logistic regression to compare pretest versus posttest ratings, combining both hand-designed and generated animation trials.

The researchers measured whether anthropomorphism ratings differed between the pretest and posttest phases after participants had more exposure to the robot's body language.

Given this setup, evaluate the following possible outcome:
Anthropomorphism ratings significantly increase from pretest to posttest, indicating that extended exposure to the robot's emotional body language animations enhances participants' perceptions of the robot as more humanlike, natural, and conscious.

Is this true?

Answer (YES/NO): NO